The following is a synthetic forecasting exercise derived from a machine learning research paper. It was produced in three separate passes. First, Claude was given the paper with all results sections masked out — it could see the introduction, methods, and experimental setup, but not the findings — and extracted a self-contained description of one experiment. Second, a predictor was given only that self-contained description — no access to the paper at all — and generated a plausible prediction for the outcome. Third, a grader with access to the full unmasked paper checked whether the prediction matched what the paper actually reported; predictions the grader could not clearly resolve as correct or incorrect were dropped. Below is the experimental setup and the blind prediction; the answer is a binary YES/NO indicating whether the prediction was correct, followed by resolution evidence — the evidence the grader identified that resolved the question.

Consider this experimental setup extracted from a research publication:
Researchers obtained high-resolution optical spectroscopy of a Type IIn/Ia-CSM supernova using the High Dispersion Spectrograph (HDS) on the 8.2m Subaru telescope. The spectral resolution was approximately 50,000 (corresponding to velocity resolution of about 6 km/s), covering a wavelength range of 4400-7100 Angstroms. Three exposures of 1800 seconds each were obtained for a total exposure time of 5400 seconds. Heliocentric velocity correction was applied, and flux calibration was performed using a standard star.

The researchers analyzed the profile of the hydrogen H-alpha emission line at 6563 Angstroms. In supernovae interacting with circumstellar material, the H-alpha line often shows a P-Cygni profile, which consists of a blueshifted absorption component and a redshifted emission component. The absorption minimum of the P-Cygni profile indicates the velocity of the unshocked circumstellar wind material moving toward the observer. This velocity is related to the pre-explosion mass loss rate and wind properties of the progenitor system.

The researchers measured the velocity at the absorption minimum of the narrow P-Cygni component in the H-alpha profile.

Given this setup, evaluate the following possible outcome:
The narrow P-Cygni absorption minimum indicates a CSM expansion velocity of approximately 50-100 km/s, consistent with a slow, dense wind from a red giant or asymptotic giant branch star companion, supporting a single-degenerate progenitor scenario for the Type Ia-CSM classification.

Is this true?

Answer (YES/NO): NO